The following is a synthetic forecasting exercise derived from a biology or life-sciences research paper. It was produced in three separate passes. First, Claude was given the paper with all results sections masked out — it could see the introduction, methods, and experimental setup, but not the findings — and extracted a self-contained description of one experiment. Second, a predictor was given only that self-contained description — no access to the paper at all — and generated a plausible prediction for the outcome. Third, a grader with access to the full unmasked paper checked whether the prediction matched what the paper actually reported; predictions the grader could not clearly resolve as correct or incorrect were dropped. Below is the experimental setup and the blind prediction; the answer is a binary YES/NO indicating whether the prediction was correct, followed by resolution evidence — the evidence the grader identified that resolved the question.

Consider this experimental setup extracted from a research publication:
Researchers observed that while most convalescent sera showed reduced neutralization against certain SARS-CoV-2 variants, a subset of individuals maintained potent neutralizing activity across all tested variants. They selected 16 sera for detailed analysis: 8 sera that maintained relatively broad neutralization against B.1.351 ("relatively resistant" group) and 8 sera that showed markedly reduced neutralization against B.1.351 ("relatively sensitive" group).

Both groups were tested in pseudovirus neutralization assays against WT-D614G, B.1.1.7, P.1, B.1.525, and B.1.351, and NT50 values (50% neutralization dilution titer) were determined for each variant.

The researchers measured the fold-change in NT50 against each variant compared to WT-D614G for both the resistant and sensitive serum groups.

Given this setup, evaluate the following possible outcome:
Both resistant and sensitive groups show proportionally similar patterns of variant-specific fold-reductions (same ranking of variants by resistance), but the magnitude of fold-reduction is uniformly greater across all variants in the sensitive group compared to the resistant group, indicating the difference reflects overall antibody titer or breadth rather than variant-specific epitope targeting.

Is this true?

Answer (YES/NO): NO